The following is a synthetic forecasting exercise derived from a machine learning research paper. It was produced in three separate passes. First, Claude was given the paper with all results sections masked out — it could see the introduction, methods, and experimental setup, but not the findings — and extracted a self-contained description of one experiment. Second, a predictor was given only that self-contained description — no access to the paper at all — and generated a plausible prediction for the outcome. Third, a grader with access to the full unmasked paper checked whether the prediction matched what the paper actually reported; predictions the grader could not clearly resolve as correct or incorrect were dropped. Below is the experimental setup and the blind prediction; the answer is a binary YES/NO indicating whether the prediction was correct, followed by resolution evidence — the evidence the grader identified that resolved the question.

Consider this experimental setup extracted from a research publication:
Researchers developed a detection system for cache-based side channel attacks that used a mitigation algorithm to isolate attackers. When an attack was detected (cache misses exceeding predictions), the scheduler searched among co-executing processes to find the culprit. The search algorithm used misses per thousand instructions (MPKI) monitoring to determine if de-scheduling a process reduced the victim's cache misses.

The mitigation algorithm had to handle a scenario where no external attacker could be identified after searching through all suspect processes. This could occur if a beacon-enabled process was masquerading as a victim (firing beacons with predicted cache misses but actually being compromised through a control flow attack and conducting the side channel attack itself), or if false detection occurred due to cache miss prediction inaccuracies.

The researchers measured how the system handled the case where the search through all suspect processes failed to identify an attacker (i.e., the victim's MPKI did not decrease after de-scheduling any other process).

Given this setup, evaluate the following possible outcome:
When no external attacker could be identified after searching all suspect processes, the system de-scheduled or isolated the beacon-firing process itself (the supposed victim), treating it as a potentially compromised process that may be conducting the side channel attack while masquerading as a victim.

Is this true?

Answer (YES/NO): YES